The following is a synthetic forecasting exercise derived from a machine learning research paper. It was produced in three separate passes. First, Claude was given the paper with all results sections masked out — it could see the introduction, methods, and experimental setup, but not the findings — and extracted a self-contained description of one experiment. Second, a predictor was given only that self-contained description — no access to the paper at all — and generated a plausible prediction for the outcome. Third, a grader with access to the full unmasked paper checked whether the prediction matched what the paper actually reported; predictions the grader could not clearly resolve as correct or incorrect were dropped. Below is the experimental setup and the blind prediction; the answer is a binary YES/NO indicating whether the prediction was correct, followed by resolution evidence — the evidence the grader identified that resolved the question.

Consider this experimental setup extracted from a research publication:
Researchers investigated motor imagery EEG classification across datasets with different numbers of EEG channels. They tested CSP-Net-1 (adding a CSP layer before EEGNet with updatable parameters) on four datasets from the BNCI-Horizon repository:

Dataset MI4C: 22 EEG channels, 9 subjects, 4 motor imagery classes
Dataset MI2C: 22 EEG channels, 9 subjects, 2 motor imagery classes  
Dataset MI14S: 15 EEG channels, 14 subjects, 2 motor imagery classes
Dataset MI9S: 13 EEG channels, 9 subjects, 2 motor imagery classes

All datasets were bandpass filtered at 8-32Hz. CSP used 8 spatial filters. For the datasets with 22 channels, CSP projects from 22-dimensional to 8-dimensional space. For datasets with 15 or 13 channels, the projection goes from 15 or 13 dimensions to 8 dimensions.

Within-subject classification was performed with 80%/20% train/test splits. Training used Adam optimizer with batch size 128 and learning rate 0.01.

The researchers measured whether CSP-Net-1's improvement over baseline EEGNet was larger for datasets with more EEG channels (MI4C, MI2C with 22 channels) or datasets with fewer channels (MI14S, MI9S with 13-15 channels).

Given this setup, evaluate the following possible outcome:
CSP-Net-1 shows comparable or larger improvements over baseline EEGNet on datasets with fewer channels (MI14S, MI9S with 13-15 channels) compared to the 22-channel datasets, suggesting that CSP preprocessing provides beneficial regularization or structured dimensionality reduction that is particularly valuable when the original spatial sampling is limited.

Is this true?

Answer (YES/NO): NO